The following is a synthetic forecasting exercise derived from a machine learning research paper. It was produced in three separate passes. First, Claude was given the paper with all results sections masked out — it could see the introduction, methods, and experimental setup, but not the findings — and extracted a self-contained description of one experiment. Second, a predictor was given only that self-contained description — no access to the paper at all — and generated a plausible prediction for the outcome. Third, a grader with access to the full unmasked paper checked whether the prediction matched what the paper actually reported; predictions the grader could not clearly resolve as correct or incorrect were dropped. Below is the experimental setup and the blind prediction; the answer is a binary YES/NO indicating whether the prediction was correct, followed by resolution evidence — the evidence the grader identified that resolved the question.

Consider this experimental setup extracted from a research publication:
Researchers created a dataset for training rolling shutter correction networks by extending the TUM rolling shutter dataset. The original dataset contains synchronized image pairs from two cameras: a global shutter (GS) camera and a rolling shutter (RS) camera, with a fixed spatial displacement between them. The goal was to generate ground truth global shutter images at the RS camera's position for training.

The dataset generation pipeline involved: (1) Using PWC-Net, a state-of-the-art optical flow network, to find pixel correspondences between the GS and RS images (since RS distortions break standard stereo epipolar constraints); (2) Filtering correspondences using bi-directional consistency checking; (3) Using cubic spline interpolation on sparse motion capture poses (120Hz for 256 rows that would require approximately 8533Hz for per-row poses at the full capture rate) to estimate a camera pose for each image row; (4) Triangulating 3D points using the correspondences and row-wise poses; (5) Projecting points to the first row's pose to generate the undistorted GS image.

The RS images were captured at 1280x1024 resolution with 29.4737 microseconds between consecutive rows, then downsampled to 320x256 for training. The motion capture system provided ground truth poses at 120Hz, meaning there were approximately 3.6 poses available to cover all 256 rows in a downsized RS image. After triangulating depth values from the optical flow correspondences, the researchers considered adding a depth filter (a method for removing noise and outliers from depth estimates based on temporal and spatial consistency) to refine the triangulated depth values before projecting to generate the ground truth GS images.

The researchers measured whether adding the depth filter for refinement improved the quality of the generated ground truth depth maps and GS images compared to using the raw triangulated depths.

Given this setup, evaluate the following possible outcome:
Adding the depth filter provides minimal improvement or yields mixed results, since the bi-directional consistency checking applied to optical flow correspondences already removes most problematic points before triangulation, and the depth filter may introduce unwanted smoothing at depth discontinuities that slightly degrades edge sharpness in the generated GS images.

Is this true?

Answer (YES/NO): NO